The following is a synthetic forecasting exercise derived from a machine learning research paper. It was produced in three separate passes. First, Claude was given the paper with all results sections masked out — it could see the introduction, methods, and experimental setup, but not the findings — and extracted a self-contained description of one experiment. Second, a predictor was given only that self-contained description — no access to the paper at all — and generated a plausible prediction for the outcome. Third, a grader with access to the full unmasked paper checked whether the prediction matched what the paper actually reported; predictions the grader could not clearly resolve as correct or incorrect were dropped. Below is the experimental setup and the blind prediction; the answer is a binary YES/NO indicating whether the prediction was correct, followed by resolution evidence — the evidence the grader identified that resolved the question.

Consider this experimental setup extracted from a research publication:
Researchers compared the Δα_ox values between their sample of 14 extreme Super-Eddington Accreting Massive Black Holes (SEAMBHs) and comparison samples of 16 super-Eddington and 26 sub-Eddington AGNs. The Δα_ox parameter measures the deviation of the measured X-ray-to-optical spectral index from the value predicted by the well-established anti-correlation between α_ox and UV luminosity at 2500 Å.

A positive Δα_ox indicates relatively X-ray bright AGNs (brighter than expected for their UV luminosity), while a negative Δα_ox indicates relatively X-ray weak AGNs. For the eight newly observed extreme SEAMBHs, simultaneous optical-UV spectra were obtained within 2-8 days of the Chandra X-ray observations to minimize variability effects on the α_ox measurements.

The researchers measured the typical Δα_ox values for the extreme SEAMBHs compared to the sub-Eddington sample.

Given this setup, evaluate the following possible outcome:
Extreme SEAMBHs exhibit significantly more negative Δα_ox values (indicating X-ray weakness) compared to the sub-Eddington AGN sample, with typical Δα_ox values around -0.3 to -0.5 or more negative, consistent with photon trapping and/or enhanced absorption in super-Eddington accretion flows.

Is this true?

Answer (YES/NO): NO